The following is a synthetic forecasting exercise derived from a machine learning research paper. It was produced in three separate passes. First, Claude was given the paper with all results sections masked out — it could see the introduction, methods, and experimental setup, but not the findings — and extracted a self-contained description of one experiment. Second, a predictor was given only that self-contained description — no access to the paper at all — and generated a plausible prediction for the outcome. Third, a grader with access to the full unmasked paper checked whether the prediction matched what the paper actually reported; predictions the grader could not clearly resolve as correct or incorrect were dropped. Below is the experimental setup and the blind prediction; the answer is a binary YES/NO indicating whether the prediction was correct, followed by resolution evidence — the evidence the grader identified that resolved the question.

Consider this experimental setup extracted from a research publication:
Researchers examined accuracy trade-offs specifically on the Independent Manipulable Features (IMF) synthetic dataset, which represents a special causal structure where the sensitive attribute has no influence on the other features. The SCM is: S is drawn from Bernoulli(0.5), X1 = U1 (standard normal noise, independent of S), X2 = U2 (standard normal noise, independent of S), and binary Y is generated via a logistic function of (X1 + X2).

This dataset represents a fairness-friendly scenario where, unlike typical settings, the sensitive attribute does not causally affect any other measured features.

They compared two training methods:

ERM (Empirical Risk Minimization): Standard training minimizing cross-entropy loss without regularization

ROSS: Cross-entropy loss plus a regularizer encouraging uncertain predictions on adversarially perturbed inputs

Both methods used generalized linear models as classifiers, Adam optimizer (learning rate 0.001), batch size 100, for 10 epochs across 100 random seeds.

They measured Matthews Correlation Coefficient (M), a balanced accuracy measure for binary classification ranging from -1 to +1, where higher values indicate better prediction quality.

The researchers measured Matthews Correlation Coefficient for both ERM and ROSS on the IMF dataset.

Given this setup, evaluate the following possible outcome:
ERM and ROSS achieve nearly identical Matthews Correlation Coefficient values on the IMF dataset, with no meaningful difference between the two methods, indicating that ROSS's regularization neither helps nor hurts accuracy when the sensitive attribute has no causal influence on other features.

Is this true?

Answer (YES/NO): YES